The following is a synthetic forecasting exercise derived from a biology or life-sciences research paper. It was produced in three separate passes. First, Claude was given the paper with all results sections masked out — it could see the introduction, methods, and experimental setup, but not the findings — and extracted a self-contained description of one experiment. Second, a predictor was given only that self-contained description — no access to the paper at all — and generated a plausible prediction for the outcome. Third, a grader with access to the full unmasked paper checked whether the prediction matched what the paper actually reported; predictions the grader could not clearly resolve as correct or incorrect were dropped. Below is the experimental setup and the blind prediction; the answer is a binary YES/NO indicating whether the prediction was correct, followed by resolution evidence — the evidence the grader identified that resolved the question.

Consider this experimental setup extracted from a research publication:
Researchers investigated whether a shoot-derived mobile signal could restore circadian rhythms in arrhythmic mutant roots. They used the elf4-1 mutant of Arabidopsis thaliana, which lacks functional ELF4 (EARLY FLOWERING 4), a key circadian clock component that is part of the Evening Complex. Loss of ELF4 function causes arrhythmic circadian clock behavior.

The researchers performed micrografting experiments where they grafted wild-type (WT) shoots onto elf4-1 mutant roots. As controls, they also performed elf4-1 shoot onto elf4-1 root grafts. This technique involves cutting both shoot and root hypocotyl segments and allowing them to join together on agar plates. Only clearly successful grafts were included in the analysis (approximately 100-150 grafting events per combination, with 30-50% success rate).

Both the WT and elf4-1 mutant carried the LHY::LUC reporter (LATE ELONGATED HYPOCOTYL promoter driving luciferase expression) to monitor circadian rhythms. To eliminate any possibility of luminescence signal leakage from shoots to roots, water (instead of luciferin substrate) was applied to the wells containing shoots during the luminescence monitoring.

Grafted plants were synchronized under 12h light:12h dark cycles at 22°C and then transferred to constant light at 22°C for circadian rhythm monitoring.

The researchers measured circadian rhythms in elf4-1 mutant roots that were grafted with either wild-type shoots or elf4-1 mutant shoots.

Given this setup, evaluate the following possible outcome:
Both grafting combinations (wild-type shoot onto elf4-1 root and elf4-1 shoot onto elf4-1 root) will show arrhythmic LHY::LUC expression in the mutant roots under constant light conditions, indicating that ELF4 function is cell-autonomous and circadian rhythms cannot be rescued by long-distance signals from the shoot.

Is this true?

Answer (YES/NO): NO